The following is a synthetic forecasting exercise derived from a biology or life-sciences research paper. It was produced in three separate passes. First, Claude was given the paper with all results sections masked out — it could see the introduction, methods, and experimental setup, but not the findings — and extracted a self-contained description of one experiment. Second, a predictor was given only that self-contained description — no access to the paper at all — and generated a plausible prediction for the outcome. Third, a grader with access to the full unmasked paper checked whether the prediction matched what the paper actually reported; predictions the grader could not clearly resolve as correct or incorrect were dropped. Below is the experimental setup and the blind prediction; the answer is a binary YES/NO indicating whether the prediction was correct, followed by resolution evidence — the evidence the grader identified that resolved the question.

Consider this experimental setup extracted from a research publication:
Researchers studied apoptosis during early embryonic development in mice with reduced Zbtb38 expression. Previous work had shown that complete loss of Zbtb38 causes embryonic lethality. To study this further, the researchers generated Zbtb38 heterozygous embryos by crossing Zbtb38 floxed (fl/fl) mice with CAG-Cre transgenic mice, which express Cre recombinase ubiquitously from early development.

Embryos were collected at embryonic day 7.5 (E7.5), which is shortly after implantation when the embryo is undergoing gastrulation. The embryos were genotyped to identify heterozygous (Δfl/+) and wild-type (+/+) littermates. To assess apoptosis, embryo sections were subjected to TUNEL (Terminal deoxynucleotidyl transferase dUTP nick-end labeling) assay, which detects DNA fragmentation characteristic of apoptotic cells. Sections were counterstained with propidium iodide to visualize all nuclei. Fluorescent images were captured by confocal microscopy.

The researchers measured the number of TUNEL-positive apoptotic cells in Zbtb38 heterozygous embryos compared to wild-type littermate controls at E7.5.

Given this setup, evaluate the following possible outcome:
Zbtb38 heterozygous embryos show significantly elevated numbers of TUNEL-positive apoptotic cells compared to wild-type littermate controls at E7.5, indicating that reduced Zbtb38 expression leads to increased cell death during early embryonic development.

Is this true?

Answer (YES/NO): YES